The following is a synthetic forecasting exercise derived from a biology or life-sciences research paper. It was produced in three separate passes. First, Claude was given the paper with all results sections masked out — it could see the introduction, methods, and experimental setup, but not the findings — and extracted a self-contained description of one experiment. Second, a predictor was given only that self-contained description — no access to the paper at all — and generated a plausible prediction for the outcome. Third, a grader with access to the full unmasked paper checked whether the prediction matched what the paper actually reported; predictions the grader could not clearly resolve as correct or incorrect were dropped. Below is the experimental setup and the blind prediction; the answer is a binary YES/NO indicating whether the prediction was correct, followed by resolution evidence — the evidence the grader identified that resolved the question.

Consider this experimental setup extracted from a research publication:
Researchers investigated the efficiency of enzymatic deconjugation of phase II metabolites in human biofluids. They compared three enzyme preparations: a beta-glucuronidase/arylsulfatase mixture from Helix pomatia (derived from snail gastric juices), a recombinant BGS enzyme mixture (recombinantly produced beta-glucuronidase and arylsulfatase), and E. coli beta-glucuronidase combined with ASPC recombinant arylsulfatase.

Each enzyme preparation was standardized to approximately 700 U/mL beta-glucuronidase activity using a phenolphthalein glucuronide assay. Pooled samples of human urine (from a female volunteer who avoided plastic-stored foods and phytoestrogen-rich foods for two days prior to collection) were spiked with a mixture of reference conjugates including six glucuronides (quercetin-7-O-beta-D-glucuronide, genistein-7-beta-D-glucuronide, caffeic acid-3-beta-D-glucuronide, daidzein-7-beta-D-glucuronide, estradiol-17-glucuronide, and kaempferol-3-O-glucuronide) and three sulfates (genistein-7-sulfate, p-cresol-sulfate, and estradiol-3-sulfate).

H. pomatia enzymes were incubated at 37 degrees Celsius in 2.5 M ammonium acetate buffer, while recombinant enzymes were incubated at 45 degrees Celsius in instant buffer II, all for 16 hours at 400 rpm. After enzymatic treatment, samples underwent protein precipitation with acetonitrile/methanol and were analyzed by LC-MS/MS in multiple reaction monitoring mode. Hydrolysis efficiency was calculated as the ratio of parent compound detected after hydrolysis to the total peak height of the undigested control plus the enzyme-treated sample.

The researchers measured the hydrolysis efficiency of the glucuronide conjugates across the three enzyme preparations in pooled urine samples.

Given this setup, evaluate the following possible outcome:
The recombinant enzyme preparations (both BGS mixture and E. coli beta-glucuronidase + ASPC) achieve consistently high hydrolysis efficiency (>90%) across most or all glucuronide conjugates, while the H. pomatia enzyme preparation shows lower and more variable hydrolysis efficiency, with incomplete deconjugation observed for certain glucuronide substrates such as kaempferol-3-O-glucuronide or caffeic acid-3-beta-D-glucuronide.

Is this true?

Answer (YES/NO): NO